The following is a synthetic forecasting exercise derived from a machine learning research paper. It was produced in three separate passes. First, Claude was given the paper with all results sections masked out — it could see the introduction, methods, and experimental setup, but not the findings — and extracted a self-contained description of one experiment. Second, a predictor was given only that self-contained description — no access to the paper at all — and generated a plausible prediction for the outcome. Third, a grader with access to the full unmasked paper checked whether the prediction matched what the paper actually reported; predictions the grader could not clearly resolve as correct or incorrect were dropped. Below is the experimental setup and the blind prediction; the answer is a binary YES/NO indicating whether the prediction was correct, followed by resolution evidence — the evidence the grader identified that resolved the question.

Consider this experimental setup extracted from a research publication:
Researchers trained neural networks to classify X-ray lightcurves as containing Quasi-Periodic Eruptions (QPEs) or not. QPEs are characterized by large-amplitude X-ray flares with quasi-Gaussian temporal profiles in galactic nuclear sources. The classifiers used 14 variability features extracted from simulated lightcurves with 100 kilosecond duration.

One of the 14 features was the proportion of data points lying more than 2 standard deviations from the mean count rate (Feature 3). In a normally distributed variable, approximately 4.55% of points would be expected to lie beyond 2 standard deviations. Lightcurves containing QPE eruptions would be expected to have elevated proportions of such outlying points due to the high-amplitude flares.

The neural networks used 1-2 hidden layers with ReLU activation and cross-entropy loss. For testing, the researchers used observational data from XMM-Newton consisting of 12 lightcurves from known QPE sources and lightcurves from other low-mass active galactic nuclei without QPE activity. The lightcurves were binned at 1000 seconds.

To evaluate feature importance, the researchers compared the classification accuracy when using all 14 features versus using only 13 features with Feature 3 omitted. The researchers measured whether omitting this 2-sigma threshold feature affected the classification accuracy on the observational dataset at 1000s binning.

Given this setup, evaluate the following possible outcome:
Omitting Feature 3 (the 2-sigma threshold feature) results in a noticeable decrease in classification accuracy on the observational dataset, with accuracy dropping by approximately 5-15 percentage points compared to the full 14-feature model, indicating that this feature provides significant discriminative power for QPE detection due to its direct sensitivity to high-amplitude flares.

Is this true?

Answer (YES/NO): NO